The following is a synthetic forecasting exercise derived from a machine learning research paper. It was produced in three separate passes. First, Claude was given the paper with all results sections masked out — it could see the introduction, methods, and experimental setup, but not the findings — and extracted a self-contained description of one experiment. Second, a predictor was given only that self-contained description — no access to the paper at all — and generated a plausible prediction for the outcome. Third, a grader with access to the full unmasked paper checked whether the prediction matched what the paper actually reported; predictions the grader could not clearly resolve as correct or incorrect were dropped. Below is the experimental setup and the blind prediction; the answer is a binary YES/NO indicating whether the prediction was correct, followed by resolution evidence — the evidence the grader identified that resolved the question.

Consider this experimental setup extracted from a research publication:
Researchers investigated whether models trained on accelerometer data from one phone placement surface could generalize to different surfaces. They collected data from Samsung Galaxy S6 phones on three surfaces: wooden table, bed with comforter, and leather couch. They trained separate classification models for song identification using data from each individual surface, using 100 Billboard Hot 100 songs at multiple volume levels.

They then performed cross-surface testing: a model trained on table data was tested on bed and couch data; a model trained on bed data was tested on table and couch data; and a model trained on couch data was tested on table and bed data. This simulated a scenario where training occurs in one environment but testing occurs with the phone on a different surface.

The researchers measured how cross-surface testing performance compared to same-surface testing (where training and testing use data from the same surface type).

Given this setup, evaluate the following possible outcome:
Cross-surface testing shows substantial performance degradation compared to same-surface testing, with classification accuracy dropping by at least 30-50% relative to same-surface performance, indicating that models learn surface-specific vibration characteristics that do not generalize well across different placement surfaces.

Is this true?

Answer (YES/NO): NO